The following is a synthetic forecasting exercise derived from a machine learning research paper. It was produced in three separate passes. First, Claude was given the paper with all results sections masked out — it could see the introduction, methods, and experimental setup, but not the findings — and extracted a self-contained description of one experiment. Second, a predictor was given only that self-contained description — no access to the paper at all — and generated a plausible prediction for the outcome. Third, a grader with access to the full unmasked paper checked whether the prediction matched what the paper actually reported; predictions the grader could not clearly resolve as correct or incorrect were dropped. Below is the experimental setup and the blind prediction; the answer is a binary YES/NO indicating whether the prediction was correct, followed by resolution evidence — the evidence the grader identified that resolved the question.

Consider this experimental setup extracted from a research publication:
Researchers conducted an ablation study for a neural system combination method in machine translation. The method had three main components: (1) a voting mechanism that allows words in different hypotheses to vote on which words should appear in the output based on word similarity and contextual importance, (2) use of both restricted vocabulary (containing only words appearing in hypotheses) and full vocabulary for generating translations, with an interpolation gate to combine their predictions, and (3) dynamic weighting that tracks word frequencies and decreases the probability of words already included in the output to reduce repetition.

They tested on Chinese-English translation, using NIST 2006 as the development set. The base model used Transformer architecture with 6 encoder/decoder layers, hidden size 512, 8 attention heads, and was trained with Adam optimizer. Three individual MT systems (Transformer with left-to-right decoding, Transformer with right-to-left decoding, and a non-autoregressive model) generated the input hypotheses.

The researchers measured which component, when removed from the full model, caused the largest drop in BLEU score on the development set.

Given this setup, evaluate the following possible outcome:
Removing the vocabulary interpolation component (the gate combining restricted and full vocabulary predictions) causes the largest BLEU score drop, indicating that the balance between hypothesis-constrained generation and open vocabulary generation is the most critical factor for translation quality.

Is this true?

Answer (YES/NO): NO